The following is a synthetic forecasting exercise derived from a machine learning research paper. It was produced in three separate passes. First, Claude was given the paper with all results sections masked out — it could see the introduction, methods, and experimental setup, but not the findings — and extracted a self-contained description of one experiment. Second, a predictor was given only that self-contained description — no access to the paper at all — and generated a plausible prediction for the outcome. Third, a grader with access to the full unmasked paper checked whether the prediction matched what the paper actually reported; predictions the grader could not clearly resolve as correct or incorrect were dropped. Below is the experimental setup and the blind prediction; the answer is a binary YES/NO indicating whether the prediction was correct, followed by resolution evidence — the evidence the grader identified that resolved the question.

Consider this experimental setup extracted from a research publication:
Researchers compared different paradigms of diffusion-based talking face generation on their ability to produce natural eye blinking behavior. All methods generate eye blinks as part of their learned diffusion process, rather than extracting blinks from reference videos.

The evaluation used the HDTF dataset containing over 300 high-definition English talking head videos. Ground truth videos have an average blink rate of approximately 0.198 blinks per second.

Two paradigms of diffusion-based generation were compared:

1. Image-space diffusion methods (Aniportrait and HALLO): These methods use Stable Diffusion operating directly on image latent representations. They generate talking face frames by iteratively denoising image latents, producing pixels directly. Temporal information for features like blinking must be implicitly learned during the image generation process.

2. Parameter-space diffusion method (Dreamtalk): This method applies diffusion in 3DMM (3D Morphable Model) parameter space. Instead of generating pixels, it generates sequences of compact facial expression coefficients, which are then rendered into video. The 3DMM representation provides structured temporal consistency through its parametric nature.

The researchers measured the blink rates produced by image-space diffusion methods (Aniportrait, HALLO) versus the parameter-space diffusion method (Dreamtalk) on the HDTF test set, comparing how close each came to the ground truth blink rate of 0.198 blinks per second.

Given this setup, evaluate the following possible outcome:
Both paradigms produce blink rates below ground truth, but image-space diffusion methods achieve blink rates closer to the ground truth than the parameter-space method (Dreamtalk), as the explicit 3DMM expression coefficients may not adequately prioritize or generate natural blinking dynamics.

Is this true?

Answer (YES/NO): YES